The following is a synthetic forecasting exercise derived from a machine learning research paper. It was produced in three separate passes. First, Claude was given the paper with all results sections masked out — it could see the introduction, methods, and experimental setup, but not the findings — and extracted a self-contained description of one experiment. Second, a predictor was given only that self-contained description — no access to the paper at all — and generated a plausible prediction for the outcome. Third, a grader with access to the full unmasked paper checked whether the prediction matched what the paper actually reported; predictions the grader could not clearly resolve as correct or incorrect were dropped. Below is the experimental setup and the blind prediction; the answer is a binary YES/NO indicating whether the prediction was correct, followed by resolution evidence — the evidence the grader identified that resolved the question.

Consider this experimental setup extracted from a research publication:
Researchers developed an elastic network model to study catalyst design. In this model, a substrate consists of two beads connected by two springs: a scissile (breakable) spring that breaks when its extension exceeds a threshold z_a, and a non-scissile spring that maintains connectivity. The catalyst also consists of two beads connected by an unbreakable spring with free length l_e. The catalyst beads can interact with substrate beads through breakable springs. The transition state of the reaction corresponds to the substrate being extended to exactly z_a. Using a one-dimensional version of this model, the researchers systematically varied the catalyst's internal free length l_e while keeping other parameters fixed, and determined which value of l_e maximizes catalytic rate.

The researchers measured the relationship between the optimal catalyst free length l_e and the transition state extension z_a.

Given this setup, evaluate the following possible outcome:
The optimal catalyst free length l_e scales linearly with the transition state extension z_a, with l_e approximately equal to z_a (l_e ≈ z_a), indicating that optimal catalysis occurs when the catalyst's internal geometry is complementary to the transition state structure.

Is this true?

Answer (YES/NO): YES